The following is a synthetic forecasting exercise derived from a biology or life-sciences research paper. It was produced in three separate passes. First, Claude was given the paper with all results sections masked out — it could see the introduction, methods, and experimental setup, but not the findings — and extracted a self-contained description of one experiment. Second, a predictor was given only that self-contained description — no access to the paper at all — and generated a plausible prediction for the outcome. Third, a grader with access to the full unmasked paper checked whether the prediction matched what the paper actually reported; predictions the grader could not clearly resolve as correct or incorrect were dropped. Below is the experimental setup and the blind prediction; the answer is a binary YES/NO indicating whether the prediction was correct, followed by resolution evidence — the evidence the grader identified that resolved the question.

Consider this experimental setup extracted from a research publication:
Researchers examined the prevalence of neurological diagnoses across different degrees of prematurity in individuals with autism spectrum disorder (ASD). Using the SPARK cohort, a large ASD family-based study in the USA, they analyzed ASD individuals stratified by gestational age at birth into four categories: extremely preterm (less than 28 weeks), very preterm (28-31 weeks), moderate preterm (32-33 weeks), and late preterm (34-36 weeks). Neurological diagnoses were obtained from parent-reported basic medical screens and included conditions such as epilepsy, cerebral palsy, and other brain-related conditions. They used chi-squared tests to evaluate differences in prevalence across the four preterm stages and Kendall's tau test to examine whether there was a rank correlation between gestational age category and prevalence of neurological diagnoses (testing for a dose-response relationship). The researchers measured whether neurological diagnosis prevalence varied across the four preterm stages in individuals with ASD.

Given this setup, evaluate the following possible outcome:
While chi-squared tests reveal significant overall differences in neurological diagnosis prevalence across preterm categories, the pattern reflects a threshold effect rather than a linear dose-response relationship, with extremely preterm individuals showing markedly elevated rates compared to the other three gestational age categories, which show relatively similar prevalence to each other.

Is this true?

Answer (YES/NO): NO